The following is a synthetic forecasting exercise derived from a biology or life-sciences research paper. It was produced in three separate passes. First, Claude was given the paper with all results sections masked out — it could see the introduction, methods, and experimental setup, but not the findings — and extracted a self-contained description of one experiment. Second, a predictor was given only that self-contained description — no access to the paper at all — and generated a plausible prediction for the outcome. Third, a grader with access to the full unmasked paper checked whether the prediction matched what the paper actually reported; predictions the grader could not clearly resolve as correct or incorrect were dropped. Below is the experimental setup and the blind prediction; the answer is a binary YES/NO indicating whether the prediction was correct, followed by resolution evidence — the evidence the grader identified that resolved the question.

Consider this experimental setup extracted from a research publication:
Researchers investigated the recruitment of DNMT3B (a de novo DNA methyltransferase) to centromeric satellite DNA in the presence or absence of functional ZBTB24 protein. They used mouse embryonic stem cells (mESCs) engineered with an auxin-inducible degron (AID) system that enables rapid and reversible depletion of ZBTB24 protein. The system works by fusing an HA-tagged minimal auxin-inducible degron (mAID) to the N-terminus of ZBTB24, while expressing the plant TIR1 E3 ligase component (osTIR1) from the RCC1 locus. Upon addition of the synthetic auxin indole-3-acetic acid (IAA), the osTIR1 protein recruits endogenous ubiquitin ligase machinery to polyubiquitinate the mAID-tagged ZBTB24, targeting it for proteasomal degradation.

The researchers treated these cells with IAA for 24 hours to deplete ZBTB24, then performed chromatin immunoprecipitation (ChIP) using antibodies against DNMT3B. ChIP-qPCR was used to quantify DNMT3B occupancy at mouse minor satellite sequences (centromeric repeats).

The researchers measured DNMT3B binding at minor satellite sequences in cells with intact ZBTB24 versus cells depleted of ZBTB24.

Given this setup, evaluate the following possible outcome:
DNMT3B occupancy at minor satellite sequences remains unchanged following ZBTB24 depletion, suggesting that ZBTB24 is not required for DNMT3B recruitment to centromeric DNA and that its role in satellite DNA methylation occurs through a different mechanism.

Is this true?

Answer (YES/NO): NO